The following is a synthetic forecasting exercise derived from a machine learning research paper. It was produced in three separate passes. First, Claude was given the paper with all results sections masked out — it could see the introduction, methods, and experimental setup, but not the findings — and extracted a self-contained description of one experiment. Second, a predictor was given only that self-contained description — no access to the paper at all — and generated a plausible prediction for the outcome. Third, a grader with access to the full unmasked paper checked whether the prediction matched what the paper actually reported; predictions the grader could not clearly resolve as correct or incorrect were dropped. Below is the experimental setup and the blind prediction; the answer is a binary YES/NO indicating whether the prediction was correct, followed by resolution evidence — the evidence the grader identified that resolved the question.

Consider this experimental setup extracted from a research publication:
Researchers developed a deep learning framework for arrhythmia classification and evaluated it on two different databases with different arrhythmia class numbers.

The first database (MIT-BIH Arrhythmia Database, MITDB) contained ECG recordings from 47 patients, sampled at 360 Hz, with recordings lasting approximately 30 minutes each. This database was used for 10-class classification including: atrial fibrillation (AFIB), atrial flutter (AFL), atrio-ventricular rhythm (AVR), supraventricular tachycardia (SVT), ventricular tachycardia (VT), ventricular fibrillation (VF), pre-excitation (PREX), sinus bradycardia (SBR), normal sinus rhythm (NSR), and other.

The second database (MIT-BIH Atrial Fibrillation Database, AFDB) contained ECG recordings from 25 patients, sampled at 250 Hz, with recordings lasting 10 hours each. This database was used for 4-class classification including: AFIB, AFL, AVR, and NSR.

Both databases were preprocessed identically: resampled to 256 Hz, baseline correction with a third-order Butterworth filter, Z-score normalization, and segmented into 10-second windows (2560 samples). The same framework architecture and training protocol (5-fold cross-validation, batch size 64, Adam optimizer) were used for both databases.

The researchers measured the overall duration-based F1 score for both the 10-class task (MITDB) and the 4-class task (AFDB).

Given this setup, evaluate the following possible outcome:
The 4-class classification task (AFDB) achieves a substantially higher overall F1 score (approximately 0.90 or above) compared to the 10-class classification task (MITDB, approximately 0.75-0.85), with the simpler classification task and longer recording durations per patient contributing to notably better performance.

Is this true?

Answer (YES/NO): NO